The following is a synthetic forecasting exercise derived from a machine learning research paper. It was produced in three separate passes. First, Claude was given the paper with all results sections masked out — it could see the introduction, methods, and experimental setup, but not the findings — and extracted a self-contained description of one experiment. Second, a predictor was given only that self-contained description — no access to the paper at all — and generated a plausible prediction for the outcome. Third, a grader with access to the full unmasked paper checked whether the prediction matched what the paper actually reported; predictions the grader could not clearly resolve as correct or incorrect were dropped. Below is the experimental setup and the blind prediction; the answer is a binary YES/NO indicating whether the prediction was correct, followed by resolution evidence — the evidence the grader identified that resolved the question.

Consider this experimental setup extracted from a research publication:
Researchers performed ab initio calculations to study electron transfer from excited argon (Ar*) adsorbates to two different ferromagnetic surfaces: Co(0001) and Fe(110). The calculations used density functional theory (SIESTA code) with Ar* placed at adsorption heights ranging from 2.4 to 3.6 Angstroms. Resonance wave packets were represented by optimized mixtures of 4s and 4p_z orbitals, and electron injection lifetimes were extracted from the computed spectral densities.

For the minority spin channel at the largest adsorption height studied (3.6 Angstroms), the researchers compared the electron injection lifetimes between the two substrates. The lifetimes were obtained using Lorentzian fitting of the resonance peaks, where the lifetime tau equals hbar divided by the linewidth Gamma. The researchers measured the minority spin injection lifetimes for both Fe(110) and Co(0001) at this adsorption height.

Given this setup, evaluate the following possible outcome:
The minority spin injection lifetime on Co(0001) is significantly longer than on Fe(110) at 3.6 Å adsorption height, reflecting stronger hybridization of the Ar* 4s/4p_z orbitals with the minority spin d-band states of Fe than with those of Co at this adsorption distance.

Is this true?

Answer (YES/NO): YES